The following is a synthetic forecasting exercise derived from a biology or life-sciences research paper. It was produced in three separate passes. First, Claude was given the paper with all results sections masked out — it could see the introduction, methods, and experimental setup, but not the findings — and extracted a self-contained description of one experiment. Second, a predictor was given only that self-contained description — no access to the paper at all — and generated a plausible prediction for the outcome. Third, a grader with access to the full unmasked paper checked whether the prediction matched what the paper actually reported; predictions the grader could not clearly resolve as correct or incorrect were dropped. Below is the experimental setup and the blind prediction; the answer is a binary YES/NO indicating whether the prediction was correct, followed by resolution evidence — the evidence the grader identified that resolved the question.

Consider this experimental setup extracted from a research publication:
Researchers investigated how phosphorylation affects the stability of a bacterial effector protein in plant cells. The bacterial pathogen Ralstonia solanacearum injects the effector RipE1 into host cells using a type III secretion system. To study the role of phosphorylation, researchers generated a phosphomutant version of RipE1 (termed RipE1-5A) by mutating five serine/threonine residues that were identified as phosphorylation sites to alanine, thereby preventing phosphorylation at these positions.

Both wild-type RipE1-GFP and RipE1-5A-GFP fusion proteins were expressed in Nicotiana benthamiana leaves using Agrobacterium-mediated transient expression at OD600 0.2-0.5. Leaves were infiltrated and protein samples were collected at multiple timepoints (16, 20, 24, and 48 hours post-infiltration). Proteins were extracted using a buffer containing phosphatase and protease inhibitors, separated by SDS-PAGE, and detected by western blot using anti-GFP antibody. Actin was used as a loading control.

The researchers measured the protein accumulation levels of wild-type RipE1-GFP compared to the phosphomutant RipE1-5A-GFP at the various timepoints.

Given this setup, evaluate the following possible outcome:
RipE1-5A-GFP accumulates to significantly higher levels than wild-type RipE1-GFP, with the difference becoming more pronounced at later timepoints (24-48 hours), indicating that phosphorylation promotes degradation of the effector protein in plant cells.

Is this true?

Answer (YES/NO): NO